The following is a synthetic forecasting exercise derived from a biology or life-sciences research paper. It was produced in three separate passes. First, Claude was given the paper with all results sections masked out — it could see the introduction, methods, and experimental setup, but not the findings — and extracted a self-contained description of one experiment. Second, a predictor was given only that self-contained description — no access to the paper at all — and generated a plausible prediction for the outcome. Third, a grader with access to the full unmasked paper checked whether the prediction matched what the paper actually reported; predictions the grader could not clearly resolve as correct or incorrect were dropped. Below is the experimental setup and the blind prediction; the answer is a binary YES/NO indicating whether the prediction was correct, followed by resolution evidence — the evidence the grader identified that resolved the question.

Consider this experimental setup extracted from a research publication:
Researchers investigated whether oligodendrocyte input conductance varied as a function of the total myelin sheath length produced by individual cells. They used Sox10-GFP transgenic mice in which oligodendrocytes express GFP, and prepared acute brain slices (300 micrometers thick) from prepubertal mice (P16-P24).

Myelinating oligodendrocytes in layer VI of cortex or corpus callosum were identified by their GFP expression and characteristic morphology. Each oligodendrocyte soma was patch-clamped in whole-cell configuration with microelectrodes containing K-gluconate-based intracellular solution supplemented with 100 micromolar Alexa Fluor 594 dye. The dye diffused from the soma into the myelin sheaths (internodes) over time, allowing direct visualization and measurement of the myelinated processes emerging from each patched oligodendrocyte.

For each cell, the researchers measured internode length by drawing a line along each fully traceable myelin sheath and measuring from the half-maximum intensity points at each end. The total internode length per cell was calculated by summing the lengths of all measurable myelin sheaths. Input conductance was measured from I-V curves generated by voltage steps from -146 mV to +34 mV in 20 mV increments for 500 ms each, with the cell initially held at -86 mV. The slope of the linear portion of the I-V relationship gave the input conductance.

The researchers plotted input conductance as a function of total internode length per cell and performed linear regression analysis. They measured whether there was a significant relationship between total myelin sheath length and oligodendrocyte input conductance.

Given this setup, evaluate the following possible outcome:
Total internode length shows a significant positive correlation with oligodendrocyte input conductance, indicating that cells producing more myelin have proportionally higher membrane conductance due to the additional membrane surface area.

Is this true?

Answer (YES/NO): YES